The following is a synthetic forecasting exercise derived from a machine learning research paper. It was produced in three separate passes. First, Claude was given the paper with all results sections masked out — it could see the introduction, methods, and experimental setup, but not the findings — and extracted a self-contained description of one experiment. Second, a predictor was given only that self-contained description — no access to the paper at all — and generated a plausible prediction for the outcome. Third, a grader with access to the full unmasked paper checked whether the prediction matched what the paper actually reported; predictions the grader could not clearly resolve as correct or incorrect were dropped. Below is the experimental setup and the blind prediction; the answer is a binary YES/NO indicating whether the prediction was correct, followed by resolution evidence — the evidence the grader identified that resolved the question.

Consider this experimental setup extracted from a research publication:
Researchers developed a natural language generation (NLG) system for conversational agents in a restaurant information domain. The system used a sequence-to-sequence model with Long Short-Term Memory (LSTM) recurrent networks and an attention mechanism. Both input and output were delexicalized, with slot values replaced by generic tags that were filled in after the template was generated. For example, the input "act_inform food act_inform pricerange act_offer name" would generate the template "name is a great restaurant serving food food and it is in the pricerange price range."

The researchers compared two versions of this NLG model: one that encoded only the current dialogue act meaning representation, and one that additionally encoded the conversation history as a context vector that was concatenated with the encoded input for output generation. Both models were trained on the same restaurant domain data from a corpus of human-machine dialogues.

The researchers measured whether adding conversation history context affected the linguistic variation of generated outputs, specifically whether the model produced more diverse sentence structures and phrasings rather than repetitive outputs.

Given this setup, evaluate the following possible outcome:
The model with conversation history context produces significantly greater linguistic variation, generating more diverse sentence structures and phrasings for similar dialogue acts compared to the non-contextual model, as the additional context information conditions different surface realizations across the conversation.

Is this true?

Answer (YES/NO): YES